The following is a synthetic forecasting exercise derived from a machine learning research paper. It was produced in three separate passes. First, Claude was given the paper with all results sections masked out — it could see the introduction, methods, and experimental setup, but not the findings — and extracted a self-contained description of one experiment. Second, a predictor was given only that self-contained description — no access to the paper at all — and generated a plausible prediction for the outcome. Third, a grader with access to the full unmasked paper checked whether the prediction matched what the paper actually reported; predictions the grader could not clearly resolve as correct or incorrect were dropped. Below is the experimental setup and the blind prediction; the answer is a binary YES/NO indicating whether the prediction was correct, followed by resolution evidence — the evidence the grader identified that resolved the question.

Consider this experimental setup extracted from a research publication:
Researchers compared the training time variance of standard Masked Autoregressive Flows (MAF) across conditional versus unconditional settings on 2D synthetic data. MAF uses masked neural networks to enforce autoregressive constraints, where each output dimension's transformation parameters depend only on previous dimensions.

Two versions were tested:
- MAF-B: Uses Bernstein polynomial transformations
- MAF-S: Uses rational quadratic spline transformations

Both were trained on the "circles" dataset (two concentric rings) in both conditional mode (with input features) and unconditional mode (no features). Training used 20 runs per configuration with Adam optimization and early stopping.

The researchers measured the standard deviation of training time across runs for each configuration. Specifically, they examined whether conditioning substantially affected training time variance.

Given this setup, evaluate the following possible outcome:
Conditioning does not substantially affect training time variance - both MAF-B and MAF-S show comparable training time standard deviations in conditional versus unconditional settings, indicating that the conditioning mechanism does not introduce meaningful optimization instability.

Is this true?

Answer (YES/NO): YES